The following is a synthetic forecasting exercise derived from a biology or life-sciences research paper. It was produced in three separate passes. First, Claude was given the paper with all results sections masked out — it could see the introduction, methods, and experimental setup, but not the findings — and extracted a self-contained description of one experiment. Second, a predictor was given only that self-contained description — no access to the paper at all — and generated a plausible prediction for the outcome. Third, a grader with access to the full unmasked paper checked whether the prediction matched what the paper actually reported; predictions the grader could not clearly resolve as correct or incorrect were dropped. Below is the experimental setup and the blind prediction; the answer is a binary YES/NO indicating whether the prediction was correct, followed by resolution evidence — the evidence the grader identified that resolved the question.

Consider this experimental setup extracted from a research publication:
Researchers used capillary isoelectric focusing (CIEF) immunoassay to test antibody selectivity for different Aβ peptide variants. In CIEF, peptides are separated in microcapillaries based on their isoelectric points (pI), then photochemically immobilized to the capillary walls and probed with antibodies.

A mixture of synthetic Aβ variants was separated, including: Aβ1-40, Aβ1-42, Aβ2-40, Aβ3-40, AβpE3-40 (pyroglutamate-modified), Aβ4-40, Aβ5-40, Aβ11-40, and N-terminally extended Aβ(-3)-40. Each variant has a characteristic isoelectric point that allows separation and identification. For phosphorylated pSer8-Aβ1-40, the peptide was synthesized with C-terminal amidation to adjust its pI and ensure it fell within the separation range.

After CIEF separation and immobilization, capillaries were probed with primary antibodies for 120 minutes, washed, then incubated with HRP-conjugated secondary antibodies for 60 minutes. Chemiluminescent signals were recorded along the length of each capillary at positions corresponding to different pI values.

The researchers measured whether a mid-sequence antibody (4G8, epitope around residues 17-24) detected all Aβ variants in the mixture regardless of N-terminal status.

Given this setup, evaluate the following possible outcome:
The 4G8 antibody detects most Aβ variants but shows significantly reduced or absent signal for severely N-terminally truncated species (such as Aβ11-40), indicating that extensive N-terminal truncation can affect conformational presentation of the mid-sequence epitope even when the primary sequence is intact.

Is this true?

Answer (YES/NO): NO